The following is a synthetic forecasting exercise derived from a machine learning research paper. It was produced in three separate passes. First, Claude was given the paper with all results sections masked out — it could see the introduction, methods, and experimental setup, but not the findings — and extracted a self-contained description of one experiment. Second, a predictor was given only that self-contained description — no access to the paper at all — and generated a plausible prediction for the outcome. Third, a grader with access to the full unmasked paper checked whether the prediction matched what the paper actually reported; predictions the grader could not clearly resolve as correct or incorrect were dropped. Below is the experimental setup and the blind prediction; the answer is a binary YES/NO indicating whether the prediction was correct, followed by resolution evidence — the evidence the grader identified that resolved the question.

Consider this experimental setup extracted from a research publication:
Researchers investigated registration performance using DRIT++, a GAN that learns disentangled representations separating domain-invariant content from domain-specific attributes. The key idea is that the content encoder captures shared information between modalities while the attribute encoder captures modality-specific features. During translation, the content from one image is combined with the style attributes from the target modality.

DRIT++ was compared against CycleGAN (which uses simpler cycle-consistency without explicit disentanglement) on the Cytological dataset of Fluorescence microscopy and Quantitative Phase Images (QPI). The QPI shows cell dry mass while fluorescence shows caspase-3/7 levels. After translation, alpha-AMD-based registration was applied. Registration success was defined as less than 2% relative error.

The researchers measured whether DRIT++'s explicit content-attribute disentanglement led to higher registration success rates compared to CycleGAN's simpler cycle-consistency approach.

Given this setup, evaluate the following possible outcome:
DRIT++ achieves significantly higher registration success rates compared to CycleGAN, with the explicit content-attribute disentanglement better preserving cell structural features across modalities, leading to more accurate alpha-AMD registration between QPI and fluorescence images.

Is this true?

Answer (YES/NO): NO